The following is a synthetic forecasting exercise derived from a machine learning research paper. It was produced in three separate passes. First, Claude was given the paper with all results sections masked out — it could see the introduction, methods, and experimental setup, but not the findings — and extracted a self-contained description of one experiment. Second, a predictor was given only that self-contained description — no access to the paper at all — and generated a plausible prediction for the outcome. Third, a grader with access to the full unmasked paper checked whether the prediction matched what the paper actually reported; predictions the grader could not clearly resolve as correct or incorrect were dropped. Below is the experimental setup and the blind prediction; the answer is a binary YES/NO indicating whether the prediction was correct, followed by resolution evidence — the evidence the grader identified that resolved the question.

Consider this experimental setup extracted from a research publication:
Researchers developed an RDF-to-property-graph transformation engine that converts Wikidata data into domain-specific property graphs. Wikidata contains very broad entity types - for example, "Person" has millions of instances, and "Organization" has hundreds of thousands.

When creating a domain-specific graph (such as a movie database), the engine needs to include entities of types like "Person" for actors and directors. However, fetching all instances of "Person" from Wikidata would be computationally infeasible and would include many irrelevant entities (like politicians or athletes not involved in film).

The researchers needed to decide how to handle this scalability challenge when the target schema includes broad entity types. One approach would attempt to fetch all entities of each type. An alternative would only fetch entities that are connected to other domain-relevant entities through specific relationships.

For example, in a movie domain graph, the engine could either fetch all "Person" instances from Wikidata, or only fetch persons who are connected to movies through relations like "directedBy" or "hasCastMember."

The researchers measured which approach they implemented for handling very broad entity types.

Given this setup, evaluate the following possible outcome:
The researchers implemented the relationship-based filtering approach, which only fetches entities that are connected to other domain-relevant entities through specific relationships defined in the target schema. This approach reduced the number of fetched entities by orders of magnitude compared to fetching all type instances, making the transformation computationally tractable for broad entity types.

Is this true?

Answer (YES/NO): NO